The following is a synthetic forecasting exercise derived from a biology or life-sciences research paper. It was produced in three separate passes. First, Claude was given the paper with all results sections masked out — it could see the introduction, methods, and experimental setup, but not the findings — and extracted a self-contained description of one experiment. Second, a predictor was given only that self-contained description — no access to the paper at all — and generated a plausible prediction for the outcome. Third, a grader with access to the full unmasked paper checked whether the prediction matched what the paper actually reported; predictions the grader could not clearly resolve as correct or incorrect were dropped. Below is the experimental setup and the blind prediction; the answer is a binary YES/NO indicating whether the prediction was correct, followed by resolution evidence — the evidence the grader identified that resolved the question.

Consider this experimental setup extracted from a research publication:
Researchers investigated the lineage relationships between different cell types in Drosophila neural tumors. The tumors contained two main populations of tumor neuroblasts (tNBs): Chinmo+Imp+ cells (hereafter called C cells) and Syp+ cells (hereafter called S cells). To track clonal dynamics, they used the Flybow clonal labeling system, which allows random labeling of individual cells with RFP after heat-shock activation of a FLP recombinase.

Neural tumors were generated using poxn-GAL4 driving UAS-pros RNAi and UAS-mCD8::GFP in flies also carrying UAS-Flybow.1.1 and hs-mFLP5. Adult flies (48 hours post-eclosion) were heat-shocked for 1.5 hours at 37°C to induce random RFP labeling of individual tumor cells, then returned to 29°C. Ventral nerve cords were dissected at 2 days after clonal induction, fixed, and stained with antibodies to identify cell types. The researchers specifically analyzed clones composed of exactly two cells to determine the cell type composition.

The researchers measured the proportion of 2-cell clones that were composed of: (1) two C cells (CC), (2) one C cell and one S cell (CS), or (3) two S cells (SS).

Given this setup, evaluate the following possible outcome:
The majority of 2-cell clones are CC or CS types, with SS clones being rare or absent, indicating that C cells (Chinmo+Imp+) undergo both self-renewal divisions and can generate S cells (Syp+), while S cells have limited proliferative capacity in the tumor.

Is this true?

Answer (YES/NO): NO